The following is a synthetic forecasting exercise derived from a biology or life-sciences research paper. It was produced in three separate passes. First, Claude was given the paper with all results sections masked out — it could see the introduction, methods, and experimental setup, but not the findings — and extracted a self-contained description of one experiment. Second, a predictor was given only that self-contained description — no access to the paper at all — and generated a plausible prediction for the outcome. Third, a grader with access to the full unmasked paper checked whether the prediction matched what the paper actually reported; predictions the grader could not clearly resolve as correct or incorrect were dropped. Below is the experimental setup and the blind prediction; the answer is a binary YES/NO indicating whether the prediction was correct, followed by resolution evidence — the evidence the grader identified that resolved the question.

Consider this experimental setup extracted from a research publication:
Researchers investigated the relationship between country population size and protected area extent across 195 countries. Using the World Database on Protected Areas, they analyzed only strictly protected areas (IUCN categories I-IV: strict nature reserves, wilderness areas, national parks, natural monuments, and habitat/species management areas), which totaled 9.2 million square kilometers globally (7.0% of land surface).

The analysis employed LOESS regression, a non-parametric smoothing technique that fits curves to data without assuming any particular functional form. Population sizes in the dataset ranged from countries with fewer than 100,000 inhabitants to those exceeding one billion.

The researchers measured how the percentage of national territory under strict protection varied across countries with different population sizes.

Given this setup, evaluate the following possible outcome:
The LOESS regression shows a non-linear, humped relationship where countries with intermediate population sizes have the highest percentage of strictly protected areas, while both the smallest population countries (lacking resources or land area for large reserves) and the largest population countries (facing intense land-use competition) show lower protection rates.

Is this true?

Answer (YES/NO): YES